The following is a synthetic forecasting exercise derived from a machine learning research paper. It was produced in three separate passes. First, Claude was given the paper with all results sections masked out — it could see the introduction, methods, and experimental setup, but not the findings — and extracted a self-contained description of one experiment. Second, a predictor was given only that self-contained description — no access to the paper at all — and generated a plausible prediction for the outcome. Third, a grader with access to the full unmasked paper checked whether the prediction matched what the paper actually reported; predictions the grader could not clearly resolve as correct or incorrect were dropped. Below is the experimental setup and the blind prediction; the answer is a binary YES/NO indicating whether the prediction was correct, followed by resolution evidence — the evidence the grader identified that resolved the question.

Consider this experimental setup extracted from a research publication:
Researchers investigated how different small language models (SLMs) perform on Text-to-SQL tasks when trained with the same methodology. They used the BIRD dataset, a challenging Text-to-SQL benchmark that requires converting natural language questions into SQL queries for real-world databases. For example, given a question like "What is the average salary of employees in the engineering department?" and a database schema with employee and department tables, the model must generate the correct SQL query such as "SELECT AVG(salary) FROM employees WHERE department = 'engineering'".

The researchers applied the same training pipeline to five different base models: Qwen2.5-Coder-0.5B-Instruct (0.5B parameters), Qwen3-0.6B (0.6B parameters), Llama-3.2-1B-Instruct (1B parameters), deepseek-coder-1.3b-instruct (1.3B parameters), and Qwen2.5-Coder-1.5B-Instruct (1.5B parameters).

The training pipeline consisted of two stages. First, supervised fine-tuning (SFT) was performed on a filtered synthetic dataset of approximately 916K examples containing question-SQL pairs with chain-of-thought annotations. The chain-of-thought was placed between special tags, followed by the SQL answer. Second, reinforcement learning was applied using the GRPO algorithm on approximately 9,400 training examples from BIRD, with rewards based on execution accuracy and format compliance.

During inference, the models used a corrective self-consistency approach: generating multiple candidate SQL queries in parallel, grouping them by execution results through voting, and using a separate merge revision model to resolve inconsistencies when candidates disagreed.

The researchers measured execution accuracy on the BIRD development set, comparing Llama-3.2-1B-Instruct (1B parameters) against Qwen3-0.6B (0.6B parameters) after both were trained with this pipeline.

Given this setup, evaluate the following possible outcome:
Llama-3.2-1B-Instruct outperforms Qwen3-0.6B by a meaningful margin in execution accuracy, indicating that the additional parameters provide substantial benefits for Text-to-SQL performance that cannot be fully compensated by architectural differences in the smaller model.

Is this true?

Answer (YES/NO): NO